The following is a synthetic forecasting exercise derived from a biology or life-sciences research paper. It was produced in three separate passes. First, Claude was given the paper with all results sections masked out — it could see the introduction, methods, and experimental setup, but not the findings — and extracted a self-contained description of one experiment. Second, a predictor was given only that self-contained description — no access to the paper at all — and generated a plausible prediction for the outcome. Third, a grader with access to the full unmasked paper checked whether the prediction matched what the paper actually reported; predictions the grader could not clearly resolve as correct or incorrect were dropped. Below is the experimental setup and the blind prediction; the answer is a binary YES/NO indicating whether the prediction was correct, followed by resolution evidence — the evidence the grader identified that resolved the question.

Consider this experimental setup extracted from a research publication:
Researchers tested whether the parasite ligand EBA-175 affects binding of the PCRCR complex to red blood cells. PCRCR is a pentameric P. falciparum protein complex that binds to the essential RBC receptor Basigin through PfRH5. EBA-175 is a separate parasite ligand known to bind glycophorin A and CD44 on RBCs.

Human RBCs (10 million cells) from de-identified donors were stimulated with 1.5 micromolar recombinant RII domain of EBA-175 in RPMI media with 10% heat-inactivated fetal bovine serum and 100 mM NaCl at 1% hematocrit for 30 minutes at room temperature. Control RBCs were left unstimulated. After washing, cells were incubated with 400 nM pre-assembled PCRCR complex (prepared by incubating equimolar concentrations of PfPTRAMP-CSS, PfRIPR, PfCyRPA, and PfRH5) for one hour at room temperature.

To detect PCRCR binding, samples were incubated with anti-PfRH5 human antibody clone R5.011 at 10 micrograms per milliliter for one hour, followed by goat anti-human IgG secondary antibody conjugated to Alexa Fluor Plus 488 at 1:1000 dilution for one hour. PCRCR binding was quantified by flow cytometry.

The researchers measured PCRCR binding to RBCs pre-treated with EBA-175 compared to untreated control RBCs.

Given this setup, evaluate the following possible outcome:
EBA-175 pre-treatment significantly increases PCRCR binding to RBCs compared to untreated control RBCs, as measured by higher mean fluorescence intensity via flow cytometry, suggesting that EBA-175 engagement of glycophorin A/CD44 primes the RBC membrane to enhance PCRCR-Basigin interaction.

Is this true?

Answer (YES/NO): YES